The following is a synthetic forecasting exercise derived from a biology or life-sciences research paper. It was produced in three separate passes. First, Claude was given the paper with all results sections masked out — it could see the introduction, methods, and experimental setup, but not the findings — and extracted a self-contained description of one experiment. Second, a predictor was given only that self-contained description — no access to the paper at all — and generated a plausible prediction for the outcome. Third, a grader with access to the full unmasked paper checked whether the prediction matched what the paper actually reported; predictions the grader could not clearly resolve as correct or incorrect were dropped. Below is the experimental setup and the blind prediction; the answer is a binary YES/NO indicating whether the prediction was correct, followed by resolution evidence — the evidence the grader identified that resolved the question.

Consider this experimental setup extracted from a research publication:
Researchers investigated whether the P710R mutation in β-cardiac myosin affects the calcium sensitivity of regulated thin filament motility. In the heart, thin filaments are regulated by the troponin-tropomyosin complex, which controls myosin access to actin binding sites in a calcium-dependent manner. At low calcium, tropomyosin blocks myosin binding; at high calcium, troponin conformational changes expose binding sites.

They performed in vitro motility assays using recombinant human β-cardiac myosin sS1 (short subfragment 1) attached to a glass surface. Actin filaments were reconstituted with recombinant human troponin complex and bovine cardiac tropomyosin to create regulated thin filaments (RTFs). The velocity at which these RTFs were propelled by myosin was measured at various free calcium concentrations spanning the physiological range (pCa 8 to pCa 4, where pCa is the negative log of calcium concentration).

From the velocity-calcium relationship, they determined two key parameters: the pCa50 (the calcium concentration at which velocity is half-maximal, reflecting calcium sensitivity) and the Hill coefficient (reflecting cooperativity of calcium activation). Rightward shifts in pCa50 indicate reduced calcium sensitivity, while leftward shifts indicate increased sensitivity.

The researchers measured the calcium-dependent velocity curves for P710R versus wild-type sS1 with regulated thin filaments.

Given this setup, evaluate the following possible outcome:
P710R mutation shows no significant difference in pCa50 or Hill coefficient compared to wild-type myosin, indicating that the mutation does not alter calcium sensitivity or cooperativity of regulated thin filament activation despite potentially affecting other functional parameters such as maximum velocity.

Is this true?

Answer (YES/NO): YES